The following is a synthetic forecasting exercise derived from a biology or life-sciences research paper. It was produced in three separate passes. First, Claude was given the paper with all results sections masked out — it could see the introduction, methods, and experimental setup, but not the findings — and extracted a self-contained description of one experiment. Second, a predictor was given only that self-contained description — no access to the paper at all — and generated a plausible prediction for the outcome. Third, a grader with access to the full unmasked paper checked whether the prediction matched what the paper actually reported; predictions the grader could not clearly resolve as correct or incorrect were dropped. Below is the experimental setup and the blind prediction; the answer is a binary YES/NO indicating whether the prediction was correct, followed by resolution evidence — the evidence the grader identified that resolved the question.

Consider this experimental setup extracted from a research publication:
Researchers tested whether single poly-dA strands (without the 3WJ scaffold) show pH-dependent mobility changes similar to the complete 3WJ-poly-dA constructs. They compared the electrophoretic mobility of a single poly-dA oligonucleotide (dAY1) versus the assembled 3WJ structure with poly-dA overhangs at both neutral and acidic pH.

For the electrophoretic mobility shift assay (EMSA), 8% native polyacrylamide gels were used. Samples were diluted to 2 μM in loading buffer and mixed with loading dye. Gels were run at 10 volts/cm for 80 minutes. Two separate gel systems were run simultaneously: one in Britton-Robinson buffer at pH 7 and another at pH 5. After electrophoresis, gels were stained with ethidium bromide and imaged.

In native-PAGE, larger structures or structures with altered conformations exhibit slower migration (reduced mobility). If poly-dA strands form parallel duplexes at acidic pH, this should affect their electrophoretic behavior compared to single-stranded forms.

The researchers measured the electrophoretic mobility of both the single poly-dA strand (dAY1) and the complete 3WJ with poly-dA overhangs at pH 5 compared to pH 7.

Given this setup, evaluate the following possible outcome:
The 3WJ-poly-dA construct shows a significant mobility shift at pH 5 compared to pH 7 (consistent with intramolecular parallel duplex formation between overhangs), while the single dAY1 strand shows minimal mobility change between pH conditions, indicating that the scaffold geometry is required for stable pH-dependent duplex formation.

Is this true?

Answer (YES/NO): NO